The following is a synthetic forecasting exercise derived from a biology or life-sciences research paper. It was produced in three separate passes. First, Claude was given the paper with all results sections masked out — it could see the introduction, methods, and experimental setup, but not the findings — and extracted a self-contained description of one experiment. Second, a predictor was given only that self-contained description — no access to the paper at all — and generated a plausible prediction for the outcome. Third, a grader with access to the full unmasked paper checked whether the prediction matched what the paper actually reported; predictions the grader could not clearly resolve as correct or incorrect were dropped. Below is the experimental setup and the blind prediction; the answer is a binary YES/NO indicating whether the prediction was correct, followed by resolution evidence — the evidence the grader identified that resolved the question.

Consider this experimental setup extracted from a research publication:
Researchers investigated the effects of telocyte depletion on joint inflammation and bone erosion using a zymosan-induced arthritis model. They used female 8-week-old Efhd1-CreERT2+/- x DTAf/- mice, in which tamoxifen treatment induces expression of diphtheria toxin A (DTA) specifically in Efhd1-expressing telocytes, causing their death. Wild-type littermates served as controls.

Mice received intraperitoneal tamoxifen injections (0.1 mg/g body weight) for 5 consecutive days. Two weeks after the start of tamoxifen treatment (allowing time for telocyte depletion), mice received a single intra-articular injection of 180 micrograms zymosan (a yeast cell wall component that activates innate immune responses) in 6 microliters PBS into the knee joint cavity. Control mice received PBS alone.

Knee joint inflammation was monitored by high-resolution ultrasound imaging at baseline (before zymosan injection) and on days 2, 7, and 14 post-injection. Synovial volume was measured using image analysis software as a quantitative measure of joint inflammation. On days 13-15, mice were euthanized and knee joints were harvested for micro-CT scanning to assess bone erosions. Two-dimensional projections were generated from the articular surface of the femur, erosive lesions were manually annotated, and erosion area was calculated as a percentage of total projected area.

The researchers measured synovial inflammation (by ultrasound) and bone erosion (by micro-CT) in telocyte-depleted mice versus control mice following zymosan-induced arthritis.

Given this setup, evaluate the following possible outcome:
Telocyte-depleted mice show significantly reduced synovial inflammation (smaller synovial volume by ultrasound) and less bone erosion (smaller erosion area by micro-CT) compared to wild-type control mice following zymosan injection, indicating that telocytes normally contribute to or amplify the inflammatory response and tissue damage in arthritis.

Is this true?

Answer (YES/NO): NO